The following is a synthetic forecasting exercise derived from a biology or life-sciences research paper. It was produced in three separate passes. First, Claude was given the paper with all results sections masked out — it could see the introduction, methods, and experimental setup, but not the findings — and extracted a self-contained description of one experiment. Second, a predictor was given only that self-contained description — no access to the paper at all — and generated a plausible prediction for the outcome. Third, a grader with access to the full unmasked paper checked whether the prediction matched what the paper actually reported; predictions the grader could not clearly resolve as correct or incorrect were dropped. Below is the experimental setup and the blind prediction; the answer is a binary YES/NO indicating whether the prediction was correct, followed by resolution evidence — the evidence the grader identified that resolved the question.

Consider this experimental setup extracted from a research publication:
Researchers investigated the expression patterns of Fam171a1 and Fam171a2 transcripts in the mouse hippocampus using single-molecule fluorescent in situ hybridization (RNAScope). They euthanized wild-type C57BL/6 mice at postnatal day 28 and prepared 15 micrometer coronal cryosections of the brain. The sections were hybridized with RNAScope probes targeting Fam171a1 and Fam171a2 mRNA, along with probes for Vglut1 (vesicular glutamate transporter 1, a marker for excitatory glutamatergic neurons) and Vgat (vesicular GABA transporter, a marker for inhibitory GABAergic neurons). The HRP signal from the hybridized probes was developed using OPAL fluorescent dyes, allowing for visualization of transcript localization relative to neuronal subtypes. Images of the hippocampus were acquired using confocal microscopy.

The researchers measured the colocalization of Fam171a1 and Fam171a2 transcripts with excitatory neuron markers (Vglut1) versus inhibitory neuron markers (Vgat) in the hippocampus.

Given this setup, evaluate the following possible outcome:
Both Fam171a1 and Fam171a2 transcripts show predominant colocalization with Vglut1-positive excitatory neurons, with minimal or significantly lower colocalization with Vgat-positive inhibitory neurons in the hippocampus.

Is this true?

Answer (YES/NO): YES